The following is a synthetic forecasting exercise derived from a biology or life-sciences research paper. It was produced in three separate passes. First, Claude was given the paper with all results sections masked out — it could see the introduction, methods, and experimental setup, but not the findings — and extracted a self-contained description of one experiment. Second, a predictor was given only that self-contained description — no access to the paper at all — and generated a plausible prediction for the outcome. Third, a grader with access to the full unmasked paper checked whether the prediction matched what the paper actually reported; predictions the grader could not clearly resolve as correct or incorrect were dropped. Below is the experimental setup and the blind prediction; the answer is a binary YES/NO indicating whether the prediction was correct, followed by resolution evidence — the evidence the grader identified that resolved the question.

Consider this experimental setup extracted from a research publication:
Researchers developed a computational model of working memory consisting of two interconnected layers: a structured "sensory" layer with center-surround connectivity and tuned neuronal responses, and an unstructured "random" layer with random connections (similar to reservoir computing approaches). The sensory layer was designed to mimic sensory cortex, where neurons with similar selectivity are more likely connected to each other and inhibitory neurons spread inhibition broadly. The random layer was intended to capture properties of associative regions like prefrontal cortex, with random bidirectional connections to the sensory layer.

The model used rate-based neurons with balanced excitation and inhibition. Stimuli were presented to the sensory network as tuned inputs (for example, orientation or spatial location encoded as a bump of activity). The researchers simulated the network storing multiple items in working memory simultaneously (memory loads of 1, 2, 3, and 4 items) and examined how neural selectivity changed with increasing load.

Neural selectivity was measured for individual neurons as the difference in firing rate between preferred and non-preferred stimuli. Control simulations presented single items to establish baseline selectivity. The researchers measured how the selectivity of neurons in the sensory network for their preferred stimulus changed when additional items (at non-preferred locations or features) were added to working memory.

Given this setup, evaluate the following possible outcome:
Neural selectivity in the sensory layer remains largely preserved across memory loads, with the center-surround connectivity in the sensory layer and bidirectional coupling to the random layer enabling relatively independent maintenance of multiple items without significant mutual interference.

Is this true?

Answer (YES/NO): NO